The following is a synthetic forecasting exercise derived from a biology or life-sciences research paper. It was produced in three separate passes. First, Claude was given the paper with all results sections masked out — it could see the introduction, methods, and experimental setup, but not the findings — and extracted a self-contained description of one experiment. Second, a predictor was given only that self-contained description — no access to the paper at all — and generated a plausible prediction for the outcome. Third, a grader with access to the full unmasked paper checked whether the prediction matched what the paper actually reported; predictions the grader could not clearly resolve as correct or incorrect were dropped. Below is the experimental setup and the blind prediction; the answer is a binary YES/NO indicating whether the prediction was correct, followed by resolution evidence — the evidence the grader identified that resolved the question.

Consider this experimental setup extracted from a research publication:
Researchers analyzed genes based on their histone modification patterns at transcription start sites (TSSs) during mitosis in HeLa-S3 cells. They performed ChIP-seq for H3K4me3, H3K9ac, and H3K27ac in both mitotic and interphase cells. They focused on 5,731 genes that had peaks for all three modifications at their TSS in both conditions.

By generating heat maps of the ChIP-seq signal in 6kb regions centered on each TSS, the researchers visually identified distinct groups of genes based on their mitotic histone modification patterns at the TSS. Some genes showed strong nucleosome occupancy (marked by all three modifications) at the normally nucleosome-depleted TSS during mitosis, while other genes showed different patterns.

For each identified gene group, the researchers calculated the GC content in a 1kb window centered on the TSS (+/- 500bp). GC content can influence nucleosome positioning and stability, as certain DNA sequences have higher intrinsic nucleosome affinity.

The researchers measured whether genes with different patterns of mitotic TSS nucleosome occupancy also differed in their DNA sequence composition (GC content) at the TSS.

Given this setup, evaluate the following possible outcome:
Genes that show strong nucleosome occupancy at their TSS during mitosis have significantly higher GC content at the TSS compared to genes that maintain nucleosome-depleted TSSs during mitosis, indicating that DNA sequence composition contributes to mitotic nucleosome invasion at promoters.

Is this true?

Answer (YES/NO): NO